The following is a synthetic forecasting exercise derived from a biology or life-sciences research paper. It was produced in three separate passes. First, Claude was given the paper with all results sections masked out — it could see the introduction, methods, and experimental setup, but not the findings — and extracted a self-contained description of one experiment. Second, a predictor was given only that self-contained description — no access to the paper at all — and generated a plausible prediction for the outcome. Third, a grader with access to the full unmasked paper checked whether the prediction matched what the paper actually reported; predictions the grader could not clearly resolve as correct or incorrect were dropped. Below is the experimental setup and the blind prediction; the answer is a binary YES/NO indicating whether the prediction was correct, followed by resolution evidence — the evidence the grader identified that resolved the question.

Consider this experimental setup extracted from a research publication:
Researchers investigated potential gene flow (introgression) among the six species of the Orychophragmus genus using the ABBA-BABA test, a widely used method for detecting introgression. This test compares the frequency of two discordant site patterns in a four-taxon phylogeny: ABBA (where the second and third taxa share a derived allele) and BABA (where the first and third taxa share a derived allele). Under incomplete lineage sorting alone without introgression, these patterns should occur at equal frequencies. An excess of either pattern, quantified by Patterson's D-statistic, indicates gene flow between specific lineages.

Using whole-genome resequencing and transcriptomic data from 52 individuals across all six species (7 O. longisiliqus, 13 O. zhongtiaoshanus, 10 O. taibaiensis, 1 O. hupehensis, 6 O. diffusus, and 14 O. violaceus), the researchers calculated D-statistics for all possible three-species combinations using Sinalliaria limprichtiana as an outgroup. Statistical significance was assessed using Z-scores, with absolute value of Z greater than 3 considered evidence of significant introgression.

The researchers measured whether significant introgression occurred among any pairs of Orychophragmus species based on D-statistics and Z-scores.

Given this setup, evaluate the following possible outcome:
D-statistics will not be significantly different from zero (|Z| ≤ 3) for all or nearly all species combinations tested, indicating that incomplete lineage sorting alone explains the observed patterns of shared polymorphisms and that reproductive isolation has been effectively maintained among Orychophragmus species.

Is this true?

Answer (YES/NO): NO